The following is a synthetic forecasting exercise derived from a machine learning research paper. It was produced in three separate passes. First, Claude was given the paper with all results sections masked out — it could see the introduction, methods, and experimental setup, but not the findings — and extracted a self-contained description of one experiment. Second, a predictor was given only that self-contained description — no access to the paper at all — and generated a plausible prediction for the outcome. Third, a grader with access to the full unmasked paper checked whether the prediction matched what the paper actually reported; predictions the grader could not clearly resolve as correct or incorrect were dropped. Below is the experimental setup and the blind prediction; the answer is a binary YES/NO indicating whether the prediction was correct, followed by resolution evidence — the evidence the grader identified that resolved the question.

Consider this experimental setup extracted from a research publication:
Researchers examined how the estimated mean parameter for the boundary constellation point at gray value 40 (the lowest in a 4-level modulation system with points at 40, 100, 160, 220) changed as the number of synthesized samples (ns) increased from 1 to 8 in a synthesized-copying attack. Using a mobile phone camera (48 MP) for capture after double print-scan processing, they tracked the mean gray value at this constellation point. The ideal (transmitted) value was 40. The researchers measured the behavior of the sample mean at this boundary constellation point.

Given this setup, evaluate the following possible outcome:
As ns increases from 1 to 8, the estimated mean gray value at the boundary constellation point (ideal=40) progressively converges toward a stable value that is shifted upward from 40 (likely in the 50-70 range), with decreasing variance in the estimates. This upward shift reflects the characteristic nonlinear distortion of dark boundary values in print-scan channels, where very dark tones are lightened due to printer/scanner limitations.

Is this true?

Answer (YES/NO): NO